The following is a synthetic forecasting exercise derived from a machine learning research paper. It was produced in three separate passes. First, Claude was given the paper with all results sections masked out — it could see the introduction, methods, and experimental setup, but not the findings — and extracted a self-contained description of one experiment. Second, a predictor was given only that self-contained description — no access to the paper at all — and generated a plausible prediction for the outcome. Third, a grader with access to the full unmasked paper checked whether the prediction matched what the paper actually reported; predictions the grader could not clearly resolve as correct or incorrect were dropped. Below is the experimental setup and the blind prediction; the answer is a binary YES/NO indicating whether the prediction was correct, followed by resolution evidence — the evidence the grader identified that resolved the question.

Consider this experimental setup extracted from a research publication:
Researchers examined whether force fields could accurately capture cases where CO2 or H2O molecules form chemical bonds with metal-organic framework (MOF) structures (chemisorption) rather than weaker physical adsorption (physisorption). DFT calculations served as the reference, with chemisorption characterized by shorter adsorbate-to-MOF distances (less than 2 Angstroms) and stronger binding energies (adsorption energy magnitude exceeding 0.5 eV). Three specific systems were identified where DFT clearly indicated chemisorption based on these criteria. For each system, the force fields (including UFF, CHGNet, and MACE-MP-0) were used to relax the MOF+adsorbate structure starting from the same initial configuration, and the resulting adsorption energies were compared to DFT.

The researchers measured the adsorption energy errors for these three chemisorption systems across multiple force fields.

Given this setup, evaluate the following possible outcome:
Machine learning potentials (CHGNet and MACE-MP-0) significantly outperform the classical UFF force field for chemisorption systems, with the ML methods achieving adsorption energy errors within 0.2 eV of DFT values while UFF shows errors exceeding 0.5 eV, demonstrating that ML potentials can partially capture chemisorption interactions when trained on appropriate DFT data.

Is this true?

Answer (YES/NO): NO